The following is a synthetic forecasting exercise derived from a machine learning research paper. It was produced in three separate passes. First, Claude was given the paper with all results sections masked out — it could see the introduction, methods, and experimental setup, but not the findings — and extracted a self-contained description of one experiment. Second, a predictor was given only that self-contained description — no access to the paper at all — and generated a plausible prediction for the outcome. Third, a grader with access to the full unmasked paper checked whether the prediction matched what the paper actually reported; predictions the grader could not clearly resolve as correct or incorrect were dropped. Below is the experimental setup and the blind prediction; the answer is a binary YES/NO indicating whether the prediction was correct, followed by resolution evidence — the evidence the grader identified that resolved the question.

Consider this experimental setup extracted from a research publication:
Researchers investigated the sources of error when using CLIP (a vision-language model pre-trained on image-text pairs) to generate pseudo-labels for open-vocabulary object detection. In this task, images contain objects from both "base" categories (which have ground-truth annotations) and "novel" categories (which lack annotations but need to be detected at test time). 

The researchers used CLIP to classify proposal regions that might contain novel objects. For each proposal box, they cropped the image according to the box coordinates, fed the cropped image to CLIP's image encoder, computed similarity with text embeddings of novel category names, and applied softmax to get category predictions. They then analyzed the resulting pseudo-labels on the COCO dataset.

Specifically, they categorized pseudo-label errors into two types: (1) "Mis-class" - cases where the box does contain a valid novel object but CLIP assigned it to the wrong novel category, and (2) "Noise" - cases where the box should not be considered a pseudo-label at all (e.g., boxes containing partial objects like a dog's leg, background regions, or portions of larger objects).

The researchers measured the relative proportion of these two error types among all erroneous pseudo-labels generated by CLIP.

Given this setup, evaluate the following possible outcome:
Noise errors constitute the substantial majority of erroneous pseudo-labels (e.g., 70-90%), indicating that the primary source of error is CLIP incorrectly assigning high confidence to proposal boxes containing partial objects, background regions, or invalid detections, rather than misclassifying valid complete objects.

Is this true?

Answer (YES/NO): YES